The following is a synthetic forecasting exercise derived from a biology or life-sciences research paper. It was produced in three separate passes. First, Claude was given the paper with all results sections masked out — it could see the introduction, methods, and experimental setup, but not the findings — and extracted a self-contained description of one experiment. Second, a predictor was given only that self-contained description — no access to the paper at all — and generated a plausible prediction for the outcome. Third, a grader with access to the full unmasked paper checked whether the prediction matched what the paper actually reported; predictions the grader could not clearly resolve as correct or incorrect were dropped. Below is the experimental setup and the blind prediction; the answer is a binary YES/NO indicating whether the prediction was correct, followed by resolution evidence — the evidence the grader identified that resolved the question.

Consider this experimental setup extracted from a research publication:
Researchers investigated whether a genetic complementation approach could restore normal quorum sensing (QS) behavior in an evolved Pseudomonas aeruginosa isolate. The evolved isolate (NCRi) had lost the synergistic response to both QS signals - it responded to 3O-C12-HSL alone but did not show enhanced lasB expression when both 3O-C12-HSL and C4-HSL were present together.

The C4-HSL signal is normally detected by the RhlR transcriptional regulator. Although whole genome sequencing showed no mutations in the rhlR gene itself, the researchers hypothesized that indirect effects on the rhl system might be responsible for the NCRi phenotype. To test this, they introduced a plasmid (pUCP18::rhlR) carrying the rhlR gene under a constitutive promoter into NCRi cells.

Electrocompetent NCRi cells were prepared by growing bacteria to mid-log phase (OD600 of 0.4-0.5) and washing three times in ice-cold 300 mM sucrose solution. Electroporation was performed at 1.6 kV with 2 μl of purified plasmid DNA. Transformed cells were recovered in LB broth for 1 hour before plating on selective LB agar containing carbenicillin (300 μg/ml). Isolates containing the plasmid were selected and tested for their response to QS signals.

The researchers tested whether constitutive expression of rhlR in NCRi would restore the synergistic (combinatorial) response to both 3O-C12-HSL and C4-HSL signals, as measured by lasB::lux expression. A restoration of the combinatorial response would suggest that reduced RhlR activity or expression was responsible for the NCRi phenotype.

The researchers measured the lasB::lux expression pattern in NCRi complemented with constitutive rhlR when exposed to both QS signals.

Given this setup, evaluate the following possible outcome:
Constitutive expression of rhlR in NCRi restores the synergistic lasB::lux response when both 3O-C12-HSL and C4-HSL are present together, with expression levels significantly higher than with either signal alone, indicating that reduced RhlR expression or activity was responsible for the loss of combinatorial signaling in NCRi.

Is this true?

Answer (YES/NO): NO